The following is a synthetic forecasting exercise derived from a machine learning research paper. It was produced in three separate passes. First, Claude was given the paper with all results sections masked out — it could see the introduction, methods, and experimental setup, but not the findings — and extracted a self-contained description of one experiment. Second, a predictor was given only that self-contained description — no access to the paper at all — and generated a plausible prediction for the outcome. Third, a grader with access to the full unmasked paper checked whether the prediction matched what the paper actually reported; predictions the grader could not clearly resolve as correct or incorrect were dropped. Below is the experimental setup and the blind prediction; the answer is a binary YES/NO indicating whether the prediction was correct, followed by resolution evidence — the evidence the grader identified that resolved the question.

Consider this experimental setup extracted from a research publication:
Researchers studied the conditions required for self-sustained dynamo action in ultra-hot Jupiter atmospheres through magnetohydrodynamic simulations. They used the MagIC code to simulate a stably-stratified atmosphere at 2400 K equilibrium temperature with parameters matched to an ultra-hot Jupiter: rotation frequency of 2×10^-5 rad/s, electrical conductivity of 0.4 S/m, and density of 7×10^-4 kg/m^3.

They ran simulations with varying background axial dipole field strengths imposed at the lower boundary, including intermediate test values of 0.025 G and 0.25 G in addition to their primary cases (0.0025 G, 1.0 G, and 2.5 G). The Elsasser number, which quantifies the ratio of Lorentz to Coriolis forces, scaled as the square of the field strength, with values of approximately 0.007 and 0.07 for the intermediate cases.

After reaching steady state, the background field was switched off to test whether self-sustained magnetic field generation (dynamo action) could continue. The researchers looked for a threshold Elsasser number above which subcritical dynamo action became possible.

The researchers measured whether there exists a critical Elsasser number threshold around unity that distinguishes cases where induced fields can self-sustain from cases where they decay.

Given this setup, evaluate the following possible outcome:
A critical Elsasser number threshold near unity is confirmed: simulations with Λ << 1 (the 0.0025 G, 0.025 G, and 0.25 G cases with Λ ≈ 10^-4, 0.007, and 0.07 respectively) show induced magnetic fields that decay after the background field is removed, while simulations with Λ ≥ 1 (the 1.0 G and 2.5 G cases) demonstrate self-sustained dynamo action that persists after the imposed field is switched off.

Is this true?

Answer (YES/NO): NO